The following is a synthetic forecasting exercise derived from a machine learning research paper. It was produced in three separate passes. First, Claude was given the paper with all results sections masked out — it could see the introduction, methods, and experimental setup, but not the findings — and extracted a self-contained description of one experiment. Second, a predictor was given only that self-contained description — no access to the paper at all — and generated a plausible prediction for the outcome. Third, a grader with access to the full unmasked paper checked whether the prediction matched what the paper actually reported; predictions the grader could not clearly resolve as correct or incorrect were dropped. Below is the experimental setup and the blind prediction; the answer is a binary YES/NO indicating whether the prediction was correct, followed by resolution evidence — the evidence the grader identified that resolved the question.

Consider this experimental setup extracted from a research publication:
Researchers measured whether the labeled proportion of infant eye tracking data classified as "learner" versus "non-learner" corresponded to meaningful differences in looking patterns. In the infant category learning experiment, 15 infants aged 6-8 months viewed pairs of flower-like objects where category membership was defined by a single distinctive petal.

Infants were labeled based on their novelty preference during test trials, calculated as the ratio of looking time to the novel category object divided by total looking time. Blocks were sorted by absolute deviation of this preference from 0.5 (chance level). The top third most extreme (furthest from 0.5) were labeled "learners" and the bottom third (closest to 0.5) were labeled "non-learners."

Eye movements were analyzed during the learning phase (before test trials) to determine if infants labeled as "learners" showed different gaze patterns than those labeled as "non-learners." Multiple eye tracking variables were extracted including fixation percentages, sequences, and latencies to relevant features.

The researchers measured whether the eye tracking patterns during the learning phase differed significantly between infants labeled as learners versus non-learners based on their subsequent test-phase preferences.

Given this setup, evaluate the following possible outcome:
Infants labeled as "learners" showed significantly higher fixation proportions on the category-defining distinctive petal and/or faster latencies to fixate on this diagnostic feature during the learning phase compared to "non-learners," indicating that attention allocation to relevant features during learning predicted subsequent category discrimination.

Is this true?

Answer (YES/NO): NO